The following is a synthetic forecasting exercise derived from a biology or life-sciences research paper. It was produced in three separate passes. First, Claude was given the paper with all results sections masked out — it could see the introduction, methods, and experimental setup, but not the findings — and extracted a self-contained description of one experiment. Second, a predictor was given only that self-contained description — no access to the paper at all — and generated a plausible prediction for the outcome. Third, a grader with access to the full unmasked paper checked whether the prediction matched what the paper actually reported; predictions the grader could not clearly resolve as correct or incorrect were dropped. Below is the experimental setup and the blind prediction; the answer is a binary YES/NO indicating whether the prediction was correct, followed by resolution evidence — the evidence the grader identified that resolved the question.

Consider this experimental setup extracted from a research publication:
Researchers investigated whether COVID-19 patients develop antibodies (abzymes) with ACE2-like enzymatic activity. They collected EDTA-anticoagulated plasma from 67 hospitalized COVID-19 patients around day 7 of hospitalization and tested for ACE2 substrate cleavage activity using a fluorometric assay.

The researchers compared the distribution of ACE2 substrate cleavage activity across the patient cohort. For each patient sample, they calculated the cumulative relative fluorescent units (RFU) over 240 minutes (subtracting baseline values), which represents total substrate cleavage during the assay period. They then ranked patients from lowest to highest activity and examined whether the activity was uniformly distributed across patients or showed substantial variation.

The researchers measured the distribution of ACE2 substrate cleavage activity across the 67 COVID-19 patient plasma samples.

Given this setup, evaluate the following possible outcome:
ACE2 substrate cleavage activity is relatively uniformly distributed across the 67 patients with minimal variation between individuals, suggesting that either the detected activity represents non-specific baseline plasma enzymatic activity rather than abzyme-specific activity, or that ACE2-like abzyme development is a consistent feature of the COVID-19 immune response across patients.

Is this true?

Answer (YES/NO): NO